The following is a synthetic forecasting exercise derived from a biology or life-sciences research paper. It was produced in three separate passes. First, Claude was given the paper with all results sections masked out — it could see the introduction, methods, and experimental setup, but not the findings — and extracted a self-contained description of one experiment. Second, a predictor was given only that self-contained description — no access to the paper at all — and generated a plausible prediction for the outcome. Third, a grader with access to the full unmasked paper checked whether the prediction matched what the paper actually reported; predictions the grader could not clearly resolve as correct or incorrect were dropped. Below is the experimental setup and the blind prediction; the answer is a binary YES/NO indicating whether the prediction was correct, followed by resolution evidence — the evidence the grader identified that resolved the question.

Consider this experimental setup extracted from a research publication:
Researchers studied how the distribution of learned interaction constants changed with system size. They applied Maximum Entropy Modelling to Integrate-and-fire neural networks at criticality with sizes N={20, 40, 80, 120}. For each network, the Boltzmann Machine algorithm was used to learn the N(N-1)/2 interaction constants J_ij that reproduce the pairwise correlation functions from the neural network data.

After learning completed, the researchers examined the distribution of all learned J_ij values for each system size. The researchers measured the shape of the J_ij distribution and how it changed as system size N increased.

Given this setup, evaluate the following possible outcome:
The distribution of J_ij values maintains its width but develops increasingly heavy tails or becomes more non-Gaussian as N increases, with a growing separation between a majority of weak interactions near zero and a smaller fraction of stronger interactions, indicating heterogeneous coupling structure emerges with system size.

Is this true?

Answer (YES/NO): NO